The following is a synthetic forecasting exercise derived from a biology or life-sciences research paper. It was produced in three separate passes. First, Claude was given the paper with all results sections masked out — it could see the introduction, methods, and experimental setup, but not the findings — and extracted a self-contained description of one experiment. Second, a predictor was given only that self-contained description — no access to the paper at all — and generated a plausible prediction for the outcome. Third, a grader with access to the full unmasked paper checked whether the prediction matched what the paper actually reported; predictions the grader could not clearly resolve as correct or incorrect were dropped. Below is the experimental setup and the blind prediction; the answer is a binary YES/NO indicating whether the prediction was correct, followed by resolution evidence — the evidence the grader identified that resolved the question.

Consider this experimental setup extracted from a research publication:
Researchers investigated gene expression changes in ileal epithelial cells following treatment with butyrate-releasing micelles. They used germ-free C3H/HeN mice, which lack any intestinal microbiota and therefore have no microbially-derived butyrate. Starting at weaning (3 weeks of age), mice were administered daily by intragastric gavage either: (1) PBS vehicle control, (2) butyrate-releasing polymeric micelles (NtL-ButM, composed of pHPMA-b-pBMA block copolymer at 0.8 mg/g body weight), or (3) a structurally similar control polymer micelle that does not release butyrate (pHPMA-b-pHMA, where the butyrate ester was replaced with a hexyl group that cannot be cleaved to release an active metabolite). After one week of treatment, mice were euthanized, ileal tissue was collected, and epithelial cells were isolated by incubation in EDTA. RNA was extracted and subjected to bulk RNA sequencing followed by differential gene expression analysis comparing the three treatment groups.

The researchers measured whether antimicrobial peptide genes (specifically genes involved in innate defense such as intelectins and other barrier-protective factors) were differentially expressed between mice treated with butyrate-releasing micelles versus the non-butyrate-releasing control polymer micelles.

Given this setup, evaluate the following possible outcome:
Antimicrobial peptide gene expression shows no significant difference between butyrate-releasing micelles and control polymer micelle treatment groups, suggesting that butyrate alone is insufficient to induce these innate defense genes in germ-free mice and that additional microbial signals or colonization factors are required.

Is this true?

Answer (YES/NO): NO